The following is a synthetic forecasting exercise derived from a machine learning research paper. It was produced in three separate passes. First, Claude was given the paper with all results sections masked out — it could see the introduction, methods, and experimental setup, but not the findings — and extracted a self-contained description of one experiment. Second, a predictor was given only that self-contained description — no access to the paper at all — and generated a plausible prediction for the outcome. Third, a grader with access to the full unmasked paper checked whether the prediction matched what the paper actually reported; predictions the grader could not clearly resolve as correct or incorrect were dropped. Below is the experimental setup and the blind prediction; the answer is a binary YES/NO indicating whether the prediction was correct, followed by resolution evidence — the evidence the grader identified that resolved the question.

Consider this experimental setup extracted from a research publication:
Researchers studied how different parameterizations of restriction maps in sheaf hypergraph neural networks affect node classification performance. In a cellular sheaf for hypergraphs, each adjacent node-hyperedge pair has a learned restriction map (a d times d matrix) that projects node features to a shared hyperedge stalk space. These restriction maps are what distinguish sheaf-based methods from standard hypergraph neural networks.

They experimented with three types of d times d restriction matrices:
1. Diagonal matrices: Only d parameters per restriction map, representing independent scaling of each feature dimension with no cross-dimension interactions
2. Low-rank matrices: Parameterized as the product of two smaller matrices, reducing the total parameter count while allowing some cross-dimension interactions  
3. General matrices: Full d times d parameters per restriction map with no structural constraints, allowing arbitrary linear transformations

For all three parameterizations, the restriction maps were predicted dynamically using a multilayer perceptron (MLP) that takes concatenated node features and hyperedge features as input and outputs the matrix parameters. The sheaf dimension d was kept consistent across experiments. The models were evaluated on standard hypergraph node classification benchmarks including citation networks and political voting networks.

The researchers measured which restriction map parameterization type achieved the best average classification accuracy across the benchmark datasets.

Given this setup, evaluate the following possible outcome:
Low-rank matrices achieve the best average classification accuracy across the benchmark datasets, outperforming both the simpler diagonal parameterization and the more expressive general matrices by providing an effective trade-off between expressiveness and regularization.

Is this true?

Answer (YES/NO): NO